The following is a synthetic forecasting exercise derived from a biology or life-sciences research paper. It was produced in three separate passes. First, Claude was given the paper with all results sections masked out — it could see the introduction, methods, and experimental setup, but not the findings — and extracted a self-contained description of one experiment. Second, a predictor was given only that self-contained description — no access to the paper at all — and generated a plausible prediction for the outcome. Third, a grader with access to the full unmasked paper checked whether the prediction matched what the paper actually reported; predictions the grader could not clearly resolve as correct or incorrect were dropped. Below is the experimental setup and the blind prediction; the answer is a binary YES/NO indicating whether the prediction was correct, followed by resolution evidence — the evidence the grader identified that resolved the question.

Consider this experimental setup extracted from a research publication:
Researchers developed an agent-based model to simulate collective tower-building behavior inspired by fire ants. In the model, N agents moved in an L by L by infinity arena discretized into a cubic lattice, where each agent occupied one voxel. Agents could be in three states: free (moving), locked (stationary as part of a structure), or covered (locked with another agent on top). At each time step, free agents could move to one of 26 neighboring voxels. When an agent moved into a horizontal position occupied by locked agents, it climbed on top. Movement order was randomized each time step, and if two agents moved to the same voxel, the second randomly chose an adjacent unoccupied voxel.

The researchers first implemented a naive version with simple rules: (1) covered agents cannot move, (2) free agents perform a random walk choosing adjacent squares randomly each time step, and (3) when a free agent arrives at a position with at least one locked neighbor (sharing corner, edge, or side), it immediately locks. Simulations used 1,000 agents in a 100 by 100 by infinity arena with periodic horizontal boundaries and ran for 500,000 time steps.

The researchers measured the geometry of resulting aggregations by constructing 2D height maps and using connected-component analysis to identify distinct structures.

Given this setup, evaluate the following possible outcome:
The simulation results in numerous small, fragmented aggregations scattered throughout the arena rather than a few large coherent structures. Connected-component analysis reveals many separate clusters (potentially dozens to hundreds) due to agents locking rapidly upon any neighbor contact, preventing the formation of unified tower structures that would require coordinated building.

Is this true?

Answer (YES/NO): NO